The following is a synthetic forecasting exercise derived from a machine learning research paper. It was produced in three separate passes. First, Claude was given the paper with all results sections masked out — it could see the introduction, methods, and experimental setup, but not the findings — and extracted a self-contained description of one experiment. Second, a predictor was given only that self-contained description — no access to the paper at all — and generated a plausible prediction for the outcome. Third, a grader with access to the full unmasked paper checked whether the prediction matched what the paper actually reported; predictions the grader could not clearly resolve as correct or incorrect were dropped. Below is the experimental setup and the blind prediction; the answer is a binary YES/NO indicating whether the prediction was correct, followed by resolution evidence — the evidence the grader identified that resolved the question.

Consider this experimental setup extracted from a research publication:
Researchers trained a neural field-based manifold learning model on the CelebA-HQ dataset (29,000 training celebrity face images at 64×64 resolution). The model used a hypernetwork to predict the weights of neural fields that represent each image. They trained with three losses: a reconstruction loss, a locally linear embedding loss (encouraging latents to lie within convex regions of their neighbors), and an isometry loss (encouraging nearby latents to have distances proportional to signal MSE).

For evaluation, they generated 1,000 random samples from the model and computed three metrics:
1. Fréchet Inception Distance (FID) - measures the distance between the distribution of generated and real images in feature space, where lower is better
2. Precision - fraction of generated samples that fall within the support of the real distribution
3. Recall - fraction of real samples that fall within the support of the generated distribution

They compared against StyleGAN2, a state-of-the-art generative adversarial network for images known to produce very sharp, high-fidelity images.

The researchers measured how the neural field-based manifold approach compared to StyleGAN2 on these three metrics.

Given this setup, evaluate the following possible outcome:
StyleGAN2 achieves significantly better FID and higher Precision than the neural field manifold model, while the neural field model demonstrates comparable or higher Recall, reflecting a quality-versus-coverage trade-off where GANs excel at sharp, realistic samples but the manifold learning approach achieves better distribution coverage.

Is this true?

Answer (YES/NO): NO